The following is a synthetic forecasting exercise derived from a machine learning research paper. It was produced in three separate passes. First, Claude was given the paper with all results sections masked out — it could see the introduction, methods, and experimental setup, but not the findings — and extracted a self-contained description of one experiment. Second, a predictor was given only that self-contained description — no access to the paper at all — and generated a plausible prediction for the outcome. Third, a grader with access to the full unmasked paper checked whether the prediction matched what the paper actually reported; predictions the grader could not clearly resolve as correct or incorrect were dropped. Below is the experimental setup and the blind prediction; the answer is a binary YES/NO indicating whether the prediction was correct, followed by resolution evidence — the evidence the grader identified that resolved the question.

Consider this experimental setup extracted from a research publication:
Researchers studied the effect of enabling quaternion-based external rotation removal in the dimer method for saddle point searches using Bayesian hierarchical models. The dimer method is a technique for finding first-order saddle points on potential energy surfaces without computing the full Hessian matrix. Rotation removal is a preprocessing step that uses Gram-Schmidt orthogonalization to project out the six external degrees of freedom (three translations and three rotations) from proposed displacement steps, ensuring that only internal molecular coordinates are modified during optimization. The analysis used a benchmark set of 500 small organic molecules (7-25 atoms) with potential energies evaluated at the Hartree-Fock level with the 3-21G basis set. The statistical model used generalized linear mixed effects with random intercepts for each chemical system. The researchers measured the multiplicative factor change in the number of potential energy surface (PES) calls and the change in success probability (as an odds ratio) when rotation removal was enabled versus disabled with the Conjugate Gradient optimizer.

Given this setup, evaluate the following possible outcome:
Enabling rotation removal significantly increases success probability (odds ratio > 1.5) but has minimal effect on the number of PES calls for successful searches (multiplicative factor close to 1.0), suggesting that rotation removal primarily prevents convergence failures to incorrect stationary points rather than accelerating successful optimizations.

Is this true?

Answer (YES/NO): NO